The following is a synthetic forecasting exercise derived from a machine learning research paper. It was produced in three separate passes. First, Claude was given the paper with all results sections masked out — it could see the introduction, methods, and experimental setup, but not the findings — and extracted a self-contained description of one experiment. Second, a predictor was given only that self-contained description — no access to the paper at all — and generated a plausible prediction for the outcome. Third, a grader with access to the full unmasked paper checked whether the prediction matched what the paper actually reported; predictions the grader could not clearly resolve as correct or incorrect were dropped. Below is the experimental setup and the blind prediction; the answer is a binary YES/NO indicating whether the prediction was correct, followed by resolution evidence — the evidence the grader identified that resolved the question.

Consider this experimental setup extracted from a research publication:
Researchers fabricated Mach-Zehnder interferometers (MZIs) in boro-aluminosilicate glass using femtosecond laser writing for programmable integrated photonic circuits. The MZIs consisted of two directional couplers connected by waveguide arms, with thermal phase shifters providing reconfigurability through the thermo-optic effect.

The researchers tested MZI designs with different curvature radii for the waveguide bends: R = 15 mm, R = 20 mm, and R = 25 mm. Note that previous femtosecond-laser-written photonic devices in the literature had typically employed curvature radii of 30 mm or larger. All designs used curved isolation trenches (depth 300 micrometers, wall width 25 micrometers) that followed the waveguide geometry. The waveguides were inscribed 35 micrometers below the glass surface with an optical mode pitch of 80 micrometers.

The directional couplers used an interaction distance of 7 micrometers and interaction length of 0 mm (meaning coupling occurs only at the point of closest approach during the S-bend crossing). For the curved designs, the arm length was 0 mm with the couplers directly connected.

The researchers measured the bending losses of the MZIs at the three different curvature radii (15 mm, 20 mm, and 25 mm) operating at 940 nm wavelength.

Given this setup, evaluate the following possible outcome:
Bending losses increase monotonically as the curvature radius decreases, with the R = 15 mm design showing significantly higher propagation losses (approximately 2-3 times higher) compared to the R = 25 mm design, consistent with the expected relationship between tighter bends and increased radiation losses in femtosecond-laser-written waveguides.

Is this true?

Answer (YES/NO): NO